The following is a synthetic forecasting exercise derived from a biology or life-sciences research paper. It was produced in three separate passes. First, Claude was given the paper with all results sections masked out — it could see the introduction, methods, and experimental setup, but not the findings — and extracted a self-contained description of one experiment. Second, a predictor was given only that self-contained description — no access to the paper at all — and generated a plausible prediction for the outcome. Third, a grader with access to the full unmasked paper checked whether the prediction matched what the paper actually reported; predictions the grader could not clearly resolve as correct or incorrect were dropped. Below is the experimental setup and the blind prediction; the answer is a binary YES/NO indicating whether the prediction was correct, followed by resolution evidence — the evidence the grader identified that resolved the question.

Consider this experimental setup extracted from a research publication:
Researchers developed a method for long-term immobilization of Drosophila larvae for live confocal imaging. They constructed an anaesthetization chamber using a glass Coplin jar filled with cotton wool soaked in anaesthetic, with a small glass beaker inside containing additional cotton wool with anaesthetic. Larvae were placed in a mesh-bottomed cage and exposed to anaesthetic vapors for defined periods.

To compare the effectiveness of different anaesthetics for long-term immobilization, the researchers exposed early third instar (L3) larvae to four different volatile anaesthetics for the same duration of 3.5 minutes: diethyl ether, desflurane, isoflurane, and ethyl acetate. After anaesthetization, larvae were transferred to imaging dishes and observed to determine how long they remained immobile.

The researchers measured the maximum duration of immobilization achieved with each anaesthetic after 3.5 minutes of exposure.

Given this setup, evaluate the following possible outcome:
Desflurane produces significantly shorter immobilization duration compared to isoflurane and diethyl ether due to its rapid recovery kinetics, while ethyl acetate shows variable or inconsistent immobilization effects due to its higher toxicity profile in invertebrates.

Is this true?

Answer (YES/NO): NO